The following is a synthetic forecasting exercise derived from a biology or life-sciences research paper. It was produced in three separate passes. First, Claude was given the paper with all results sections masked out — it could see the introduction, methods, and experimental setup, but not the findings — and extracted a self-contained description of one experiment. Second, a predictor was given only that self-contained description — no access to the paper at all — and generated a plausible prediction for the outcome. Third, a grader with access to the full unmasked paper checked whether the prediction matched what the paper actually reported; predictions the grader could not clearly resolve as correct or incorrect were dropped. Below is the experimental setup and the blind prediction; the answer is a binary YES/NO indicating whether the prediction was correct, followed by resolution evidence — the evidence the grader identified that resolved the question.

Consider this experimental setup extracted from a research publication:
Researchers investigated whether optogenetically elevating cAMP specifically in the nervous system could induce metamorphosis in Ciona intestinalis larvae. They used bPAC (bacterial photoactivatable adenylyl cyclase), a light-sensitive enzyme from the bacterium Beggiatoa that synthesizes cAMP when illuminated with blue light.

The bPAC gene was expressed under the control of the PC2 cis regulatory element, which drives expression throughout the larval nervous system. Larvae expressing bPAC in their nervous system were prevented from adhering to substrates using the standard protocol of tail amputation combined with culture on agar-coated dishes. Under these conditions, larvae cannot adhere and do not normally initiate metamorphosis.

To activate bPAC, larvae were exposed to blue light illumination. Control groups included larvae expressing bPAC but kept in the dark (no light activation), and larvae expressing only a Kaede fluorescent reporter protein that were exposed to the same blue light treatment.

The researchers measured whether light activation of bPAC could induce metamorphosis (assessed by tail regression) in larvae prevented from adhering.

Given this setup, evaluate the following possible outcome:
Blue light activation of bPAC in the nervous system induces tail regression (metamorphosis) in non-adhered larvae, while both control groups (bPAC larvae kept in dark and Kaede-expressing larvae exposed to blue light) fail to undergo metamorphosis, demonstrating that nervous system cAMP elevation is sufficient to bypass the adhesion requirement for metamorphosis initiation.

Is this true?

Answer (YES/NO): NO